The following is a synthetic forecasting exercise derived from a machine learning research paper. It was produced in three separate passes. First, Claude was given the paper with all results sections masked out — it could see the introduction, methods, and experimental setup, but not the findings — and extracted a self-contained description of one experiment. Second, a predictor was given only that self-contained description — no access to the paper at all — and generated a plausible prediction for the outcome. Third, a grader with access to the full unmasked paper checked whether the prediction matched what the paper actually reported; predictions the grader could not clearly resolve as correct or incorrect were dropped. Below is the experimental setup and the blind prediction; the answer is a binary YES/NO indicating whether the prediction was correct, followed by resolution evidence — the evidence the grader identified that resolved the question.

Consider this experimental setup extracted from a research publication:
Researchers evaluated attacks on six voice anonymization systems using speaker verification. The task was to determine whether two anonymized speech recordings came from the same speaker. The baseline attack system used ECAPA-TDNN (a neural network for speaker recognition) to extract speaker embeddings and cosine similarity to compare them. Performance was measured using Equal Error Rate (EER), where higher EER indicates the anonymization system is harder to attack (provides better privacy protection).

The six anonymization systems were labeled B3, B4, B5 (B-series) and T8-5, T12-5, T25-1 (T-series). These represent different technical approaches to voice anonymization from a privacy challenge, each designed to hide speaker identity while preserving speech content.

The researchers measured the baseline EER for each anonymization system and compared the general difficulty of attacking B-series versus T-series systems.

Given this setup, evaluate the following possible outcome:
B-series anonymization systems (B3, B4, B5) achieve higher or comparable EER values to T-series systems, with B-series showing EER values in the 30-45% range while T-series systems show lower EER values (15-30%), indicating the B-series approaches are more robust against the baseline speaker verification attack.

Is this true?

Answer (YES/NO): NO